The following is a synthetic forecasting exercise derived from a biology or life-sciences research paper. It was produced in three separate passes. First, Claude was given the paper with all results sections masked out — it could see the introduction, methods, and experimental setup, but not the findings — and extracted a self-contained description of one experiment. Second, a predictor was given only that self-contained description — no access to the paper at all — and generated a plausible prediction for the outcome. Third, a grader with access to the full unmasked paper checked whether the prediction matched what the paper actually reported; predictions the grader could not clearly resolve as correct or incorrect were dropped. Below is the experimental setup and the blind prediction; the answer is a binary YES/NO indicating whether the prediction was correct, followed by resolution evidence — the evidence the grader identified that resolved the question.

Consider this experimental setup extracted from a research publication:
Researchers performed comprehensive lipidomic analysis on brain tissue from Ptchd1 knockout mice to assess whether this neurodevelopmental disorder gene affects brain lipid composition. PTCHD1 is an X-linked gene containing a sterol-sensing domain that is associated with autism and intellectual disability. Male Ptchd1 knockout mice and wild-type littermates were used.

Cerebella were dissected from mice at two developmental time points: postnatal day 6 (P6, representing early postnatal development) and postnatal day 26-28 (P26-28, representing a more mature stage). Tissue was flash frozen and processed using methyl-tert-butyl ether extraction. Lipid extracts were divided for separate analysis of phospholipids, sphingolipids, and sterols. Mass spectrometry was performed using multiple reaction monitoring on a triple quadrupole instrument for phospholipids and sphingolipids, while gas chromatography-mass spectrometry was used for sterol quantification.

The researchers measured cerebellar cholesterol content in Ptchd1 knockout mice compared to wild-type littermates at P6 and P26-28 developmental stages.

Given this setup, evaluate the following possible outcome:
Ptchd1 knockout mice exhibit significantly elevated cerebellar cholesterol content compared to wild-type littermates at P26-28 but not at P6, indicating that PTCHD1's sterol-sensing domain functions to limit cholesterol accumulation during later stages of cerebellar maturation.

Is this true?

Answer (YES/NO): NO